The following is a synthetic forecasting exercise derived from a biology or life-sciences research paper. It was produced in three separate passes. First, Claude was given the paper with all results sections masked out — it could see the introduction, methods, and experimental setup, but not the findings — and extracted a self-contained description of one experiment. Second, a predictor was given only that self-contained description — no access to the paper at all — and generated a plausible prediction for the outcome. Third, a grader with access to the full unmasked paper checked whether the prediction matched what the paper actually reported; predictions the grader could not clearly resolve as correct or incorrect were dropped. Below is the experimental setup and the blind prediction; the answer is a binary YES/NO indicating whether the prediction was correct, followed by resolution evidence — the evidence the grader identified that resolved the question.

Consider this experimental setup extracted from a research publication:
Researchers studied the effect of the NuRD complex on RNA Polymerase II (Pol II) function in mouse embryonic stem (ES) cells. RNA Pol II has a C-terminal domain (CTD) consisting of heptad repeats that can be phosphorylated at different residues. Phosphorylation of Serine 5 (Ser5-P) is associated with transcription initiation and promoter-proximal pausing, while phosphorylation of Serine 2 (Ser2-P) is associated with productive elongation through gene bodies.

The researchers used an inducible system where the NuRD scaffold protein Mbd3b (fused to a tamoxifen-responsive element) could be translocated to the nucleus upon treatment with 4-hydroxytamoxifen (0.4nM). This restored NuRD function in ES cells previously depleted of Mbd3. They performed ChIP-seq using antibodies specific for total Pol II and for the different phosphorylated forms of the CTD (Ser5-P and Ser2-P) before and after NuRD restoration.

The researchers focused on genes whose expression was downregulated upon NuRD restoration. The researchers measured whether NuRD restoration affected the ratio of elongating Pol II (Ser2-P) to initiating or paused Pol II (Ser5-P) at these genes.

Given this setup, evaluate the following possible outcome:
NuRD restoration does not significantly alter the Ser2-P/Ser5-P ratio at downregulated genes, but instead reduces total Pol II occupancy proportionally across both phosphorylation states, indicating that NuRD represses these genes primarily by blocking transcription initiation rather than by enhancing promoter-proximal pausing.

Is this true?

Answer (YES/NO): NO